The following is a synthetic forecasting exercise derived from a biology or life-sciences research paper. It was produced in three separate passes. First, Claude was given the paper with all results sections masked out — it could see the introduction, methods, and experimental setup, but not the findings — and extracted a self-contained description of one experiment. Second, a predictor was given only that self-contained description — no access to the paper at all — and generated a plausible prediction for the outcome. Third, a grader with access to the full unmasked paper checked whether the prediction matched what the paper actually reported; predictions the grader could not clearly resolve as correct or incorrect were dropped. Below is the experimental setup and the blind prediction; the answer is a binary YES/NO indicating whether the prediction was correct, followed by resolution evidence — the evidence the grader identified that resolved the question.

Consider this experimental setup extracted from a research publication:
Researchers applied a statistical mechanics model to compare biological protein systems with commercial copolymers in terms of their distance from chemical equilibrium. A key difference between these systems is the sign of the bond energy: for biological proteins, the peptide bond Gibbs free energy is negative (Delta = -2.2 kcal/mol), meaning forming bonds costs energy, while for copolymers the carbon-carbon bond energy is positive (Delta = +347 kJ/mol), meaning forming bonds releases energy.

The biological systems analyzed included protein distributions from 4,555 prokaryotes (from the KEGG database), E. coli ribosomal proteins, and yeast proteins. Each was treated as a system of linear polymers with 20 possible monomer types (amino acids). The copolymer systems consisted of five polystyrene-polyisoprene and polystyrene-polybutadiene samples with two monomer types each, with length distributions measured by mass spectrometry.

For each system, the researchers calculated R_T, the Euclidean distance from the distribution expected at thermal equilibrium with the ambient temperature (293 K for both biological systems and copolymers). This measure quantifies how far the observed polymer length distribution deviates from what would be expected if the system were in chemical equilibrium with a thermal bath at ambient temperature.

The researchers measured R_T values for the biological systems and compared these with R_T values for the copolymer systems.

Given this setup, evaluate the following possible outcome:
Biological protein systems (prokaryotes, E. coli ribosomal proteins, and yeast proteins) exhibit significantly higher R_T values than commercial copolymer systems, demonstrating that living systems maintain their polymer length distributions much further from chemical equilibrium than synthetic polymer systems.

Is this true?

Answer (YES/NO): NO